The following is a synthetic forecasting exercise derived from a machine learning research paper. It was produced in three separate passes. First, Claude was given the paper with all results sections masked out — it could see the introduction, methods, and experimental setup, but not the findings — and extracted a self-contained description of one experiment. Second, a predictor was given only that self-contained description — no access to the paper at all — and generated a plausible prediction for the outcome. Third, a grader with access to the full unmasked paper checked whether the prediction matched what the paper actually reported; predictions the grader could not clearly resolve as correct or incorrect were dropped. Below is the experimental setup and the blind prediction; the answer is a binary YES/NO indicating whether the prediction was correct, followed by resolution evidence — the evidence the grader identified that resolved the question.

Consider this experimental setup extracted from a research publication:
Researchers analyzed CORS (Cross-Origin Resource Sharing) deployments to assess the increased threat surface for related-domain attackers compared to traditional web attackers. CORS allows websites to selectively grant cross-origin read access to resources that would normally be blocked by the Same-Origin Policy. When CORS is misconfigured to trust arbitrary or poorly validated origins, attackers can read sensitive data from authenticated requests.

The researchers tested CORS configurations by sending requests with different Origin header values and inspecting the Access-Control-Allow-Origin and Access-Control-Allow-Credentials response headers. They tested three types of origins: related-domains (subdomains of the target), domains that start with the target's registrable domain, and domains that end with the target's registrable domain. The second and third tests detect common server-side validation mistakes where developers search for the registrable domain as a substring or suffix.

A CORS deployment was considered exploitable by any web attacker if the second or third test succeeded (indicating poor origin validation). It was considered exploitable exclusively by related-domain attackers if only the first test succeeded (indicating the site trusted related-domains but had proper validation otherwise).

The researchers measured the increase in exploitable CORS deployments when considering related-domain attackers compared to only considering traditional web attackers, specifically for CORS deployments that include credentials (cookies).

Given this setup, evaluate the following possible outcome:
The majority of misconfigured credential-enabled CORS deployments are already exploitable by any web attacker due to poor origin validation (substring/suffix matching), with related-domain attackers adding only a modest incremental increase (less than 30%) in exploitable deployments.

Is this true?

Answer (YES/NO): NO